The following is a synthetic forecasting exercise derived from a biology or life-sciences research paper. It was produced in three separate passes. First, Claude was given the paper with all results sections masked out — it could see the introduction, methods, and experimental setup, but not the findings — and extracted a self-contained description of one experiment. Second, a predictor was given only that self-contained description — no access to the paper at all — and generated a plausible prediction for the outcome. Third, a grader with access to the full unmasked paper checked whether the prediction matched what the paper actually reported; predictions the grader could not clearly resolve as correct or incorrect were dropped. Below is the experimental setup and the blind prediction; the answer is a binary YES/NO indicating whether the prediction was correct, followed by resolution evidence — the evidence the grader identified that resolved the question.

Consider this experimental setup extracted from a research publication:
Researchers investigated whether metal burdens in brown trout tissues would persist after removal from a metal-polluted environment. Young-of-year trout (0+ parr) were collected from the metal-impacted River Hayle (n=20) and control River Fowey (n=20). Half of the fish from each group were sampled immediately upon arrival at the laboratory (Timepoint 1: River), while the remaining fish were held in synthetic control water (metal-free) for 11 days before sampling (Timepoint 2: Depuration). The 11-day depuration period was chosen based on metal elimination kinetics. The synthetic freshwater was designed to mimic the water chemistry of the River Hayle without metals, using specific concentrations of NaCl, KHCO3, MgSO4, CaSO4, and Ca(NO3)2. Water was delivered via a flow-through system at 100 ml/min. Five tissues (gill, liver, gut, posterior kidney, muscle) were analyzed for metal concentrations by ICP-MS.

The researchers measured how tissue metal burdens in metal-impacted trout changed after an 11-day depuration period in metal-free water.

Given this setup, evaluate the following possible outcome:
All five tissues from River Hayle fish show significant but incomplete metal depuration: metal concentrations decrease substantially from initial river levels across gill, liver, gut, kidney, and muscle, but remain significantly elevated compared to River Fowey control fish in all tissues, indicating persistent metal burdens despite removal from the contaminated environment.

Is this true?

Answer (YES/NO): NO